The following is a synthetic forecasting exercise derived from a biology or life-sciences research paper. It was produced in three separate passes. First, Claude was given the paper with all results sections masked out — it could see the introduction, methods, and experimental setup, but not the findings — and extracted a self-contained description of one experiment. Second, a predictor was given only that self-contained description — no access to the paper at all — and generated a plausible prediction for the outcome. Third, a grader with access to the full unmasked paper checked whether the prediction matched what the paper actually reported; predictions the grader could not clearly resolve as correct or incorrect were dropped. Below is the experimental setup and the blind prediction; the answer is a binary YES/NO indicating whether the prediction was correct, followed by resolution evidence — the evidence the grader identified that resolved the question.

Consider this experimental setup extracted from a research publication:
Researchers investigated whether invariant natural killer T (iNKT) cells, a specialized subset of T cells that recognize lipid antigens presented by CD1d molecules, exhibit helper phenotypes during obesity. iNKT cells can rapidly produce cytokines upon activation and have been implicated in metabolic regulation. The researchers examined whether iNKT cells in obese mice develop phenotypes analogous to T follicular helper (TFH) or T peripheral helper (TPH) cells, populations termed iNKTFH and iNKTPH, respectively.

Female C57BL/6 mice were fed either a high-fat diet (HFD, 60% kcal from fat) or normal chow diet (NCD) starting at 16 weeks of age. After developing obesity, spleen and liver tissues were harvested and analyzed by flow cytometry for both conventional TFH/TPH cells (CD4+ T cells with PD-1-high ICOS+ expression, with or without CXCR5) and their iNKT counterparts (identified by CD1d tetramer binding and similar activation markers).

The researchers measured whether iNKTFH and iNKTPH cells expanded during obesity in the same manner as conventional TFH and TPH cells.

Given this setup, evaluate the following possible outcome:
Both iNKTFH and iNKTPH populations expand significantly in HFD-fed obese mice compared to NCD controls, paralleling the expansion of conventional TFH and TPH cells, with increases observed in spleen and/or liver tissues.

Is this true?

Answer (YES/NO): NO